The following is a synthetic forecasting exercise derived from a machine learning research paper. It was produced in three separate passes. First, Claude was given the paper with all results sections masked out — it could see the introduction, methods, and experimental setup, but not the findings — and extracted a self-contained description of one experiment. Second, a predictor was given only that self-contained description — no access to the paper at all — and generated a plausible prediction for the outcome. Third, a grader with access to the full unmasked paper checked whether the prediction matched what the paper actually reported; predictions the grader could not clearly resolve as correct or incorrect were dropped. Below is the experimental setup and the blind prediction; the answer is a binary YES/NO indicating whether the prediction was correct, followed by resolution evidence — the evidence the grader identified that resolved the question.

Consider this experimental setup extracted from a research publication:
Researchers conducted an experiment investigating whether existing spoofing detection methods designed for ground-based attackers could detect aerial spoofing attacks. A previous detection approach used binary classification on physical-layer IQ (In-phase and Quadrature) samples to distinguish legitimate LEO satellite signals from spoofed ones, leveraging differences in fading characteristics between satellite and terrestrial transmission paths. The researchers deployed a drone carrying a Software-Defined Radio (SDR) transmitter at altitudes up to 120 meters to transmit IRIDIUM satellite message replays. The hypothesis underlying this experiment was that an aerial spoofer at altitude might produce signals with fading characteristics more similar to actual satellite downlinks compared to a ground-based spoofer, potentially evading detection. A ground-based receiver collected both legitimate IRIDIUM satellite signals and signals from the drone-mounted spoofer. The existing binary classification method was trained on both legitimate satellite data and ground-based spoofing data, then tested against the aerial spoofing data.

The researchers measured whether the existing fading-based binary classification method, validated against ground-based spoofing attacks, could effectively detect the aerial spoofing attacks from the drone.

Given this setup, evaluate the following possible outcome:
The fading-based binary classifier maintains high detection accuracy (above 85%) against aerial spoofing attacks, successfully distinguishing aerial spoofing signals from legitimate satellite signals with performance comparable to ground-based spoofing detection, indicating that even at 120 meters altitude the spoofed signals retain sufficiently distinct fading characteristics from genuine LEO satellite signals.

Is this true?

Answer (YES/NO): NO